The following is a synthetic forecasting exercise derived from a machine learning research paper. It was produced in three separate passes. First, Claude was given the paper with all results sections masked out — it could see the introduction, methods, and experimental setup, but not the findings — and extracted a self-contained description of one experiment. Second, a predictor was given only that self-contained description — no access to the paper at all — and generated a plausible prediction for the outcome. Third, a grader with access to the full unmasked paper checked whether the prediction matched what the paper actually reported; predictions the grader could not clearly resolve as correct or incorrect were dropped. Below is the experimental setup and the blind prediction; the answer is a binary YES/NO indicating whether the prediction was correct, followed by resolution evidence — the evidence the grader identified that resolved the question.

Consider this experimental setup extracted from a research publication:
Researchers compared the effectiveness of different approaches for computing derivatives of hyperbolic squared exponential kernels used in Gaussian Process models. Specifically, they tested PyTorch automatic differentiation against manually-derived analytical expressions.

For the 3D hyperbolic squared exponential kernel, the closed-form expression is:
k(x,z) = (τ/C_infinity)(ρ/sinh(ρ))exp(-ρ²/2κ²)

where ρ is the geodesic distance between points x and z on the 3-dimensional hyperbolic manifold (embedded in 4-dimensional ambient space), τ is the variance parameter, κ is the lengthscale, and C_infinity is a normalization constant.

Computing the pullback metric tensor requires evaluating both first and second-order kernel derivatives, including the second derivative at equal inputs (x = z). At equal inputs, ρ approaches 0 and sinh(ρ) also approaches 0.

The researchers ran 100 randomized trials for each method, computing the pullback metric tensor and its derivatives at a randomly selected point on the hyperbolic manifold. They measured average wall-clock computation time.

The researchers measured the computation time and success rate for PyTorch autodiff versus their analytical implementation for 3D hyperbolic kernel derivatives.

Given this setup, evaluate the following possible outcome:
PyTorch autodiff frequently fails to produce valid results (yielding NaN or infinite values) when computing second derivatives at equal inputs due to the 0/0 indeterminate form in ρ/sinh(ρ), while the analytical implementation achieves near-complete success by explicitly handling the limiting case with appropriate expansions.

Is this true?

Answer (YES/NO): NO